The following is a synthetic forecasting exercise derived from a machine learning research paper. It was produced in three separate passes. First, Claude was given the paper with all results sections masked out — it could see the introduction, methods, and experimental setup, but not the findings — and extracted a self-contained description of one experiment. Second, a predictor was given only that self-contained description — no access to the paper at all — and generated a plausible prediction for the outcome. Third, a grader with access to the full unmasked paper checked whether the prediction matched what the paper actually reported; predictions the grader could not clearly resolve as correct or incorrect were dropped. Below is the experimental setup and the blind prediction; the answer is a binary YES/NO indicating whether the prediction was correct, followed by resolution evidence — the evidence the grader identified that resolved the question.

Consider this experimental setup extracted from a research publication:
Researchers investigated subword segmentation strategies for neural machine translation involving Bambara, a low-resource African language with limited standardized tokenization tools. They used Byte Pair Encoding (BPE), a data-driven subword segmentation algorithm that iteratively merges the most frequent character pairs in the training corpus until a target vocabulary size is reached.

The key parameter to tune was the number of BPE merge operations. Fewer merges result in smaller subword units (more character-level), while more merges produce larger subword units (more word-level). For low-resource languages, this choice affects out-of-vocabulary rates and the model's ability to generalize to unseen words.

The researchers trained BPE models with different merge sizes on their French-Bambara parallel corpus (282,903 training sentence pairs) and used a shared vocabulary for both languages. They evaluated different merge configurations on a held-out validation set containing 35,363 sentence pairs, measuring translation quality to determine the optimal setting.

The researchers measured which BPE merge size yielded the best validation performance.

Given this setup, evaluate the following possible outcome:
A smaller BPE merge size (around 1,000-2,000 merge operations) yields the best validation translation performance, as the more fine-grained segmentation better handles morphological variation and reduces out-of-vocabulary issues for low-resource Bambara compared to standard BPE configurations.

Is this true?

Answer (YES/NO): NO